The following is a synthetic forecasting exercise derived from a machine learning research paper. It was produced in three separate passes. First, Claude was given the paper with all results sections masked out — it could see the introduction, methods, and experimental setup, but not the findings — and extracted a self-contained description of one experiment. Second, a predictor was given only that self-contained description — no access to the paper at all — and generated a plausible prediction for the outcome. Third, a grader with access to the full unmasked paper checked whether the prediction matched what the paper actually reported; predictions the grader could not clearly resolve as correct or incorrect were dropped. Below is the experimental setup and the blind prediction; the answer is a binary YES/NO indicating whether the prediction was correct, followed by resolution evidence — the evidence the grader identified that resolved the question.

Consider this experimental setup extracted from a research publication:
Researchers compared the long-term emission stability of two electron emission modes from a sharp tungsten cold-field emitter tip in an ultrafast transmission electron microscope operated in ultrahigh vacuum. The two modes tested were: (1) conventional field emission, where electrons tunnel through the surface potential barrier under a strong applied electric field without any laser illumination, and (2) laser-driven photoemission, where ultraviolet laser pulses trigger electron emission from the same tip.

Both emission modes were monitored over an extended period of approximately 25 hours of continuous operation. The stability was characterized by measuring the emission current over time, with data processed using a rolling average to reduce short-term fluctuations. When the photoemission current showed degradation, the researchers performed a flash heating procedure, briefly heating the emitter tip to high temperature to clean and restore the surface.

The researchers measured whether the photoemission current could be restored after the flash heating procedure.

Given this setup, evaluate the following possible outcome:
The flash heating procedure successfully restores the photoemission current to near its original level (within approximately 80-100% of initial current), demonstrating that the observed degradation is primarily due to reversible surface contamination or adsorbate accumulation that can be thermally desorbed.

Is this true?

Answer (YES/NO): YES